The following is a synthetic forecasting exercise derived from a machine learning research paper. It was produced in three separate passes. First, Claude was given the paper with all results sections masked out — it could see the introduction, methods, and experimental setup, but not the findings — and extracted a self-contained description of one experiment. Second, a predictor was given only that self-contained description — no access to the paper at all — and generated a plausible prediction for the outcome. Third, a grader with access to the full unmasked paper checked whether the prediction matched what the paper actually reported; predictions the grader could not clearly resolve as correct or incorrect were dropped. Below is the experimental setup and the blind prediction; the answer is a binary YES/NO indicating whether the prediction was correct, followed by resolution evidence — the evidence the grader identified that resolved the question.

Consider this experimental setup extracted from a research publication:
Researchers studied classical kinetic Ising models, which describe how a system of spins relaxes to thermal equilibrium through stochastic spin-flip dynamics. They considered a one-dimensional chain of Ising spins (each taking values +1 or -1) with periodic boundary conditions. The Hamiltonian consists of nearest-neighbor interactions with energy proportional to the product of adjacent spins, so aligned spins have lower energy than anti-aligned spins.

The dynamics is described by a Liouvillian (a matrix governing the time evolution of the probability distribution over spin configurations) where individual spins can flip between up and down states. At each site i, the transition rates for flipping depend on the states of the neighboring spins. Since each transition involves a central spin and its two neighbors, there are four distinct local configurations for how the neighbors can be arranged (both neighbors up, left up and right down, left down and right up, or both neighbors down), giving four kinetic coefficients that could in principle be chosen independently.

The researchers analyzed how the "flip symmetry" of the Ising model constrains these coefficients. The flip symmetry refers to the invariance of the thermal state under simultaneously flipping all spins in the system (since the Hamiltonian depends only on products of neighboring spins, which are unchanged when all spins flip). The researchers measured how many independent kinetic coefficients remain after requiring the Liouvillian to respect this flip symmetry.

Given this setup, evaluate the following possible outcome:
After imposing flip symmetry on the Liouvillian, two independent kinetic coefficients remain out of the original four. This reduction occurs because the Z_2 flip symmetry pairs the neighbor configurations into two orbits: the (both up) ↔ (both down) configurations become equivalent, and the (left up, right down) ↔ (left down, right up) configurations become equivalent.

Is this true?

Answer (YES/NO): YES